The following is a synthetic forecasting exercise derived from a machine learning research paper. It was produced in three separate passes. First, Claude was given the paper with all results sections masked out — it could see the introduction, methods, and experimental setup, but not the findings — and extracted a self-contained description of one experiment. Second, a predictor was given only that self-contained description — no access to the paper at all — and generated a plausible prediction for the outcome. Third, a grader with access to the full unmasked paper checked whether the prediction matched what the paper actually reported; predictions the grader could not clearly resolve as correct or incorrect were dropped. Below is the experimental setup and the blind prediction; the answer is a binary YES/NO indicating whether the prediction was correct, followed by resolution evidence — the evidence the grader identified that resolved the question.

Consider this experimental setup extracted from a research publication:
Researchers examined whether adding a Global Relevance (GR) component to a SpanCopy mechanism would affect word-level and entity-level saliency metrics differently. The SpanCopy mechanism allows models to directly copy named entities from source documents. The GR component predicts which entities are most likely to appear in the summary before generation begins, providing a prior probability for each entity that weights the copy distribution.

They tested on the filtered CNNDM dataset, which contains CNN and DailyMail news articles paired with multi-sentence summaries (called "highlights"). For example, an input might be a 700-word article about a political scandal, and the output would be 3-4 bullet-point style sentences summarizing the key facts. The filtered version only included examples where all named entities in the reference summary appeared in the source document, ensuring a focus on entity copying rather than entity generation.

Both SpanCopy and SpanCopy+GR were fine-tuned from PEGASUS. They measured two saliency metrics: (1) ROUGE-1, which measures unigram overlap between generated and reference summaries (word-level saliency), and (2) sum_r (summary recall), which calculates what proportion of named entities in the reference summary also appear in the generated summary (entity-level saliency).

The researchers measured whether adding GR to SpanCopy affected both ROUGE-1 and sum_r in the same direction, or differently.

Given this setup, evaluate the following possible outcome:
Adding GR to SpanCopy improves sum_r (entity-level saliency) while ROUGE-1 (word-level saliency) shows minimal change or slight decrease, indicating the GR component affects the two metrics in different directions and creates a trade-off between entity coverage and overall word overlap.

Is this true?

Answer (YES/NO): NO